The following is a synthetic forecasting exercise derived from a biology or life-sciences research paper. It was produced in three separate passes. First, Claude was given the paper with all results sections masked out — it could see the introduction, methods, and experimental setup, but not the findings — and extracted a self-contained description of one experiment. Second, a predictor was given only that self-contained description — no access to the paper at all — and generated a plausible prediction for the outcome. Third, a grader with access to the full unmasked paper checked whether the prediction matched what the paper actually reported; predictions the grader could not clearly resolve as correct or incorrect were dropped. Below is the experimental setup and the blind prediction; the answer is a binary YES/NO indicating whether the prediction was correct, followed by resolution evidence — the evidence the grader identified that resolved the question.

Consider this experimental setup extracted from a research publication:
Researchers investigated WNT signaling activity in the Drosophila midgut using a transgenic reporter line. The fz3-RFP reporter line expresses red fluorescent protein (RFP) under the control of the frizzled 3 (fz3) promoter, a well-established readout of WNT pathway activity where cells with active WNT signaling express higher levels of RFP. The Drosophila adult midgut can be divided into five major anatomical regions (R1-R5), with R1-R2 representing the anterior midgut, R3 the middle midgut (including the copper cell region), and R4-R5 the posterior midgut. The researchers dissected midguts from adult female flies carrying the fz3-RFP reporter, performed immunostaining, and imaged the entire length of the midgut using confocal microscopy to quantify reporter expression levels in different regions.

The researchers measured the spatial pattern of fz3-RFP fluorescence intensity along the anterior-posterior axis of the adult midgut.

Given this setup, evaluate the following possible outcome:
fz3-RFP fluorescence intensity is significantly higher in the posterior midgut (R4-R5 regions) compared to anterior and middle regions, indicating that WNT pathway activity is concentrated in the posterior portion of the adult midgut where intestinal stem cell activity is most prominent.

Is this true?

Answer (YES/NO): NO